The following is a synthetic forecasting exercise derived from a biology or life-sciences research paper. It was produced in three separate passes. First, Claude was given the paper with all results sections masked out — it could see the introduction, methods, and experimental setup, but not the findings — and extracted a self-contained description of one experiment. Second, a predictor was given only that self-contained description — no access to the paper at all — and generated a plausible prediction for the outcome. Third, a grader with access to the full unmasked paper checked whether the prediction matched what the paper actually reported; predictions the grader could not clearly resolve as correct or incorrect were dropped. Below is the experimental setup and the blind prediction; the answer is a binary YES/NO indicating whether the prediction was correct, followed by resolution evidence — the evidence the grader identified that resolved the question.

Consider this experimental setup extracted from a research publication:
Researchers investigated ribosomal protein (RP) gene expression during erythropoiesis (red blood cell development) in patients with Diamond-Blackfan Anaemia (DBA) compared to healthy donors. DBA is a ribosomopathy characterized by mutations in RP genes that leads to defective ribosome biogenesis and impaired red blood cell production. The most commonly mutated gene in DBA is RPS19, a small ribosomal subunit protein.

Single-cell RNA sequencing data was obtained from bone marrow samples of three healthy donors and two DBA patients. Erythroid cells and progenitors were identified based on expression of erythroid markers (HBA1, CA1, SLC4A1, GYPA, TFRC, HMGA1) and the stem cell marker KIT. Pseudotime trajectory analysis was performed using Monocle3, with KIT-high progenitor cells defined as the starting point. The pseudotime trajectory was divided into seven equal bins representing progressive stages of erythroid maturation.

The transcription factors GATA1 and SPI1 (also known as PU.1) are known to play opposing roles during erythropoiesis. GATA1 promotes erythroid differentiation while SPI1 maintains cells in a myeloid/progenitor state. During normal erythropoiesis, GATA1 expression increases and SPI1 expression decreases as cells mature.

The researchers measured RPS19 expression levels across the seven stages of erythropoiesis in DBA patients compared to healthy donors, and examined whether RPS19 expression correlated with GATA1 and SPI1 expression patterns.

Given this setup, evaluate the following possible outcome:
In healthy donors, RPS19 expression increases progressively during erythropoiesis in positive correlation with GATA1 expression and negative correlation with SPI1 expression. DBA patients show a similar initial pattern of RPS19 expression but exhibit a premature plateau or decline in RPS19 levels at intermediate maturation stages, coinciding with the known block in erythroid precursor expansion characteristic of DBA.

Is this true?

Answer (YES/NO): NO